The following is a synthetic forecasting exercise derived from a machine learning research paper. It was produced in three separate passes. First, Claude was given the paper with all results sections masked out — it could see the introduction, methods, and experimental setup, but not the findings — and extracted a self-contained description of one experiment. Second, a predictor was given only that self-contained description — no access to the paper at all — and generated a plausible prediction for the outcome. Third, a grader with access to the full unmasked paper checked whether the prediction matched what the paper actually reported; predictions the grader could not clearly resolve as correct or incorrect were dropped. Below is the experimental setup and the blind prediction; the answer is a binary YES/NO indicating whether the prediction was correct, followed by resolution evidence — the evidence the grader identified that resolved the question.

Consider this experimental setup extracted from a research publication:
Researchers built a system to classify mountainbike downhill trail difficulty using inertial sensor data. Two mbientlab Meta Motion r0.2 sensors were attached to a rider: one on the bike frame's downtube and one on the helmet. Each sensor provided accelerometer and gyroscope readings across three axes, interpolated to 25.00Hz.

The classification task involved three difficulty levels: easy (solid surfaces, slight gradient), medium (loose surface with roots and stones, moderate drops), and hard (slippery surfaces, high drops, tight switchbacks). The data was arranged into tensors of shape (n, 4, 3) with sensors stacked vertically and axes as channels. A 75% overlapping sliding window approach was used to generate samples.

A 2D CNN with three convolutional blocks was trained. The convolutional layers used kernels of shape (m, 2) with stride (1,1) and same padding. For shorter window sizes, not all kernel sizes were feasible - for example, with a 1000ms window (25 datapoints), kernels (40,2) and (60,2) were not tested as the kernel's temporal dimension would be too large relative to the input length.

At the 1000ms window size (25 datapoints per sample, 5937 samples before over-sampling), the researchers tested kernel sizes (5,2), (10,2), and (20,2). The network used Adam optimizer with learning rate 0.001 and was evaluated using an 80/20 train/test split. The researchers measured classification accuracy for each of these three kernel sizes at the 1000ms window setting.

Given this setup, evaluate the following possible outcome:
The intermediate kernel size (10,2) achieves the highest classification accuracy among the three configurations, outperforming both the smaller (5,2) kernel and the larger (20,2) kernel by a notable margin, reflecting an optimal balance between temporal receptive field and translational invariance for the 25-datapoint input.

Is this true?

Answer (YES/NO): NO